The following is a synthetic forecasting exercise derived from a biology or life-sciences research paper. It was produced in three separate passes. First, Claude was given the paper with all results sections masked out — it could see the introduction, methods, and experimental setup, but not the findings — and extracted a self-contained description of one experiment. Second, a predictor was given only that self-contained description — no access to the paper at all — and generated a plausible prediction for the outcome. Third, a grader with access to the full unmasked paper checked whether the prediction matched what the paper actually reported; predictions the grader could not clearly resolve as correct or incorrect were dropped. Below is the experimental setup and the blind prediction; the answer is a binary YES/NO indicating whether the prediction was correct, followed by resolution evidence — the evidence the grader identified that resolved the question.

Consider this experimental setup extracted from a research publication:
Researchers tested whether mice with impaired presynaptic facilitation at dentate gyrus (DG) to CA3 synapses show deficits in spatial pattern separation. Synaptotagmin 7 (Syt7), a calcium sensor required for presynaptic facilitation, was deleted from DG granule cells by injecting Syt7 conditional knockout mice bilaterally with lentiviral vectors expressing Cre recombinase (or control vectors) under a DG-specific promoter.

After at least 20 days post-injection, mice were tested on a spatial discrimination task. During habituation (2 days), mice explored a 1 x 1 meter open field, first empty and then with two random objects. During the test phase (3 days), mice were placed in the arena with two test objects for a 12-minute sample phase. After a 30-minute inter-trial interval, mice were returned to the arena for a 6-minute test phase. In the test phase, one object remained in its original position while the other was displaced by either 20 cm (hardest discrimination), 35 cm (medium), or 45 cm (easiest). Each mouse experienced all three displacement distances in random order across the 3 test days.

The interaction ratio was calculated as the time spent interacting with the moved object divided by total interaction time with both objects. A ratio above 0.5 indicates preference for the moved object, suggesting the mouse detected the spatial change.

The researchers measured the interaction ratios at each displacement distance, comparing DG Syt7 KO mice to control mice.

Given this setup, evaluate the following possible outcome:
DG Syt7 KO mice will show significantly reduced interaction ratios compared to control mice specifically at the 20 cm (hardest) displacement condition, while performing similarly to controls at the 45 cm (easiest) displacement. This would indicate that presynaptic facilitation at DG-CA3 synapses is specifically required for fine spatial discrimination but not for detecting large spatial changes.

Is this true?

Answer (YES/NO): NO